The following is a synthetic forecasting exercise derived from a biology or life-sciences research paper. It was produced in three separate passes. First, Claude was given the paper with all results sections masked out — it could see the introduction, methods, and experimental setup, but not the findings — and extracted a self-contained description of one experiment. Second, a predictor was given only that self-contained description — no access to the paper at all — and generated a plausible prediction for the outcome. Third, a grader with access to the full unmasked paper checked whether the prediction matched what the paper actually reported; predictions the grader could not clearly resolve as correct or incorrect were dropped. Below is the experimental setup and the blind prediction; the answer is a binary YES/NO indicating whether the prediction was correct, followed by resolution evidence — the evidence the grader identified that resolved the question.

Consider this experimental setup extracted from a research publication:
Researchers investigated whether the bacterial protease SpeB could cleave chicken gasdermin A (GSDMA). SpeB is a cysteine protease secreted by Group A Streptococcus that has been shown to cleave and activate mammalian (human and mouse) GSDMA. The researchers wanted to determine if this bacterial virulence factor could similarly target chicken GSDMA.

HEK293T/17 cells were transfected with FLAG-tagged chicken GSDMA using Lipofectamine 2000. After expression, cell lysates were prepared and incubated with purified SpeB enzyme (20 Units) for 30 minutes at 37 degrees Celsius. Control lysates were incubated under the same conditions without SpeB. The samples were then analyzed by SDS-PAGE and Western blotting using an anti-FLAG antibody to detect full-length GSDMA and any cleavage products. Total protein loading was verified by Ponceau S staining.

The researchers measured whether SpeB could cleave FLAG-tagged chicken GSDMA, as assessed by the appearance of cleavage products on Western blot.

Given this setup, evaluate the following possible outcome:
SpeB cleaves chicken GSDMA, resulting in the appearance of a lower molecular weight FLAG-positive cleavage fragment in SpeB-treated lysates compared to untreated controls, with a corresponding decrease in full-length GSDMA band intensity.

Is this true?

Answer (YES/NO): YES